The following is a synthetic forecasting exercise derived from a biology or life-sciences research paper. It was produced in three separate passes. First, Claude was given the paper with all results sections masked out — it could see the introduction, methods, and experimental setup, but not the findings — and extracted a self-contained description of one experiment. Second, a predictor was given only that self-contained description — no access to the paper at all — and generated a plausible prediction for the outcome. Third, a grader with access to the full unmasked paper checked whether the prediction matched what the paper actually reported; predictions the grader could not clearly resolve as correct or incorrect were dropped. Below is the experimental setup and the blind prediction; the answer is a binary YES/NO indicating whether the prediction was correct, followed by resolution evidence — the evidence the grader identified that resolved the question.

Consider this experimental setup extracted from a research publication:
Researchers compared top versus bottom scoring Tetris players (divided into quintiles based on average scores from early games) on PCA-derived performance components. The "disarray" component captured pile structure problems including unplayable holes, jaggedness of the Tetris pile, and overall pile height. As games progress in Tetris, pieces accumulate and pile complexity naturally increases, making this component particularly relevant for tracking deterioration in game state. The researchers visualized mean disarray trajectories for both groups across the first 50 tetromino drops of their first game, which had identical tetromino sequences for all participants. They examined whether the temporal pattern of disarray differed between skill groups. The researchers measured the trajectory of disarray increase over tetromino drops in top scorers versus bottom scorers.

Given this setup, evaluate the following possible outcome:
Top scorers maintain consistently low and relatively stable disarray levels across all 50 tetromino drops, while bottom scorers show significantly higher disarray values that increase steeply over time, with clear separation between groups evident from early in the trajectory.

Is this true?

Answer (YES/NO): NO